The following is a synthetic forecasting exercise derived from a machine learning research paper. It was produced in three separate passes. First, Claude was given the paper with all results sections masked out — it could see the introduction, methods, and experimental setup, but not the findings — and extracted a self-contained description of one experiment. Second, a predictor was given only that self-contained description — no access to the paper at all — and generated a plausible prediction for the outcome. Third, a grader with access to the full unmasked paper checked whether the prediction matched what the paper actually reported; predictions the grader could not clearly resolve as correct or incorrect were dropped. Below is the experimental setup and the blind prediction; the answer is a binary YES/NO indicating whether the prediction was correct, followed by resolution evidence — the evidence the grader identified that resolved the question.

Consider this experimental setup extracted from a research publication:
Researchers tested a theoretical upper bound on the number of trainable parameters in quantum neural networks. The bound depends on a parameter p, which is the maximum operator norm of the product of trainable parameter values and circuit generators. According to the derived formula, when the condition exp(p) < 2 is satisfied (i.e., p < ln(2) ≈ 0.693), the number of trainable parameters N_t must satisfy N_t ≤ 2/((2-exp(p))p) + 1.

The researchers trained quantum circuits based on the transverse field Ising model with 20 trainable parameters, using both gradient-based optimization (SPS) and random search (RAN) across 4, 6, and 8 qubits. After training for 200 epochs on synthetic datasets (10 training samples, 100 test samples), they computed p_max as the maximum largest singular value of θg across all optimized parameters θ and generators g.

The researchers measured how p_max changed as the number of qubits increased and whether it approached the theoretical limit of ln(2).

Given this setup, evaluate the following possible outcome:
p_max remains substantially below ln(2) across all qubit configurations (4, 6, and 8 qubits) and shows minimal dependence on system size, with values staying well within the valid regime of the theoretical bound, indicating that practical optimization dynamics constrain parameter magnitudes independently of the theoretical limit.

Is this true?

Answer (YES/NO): NO